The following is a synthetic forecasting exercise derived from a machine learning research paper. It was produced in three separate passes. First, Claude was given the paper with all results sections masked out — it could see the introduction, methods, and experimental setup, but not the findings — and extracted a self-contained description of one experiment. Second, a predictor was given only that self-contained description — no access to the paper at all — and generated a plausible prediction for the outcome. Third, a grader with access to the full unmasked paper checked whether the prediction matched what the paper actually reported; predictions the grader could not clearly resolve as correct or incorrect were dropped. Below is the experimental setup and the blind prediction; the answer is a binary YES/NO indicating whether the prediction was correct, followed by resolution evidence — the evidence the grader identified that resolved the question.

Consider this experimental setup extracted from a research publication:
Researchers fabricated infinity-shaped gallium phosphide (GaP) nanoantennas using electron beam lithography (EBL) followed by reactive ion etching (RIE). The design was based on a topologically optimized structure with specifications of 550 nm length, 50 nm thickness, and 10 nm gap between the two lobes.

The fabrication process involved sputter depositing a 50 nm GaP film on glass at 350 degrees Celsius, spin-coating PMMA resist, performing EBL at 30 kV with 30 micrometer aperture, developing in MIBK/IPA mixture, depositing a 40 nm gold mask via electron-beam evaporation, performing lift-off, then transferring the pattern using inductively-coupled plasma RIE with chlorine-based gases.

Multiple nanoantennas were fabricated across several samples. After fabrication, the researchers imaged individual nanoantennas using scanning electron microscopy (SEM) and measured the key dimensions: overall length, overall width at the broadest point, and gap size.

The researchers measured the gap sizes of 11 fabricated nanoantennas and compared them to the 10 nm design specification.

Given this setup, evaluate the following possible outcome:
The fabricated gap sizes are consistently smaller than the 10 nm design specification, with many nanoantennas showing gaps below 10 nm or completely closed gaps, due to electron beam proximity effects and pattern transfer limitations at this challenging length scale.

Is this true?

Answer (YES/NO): NO